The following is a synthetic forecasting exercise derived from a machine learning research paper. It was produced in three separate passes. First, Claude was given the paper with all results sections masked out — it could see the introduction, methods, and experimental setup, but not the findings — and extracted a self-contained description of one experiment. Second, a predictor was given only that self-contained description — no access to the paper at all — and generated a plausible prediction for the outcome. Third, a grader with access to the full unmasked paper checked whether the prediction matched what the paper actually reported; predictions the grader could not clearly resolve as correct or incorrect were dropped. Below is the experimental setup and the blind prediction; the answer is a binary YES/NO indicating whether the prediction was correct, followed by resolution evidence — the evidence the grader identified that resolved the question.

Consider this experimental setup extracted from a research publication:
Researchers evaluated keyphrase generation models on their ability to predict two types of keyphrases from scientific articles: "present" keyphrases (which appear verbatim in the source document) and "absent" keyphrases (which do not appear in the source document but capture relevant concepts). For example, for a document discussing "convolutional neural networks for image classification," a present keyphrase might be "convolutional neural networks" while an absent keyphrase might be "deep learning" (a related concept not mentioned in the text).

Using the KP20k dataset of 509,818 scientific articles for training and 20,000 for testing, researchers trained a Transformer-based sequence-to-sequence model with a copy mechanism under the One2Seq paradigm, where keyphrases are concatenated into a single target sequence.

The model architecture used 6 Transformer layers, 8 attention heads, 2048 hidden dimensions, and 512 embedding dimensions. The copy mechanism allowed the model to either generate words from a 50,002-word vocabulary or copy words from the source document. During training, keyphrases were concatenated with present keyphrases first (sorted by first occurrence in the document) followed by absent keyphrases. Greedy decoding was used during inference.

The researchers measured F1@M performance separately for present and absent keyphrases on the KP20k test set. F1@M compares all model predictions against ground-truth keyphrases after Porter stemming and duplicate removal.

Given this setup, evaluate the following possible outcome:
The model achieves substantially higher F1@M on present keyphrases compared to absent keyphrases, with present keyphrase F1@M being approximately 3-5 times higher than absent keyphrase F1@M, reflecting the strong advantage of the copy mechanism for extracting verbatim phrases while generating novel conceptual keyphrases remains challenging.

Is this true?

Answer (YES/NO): NO